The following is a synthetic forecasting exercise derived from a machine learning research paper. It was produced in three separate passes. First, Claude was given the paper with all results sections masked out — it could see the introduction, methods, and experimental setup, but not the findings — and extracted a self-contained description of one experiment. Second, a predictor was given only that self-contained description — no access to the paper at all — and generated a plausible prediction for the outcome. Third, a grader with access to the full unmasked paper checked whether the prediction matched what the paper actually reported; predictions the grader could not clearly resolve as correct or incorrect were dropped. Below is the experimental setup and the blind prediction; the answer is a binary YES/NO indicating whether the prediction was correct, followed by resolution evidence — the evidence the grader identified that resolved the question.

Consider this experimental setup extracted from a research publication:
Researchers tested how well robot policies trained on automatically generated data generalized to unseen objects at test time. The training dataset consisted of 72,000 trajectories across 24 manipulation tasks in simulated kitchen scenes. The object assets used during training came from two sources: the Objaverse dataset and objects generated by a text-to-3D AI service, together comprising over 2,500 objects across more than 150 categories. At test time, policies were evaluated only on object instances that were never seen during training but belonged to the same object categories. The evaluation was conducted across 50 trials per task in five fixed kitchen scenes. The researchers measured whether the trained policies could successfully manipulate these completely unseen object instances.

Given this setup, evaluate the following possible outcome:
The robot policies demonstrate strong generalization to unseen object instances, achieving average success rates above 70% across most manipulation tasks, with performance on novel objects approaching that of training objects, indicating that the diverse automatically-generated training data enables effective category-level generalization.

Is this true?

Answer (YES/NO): NO